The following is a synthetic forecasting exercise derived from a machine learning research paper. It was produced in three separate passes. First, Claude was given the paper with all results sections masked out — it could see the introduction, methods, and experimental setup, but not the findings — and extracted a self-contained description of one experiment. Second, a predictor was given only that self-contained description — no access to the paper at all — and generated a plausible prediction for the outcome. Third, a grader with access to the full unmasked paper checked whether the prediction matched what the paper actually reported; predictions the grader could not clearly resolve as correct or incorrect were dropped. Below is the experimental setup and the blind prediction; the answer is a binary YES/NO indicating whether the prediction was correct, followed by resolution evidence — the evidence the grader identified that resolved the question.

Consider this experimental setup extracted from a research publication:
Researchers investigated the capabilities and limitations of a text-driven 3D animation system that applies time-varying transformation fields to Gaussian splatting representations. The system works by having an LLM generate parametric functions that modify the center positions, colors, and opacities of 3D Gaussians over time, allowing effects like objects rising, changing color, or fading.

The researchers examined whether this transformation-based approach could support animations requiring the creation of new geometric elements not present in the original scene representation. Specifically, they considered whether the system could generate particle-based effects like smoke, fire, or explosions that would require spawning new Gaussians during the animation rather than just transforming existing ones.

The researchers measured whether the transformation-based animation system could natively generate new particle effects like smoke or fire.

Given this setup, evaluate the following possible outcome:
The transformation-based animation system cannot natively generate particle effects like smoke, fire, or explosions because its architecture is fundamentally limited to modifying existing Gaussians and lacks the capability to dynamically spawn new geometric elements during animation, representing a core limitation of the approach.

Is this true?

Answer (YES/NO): YES